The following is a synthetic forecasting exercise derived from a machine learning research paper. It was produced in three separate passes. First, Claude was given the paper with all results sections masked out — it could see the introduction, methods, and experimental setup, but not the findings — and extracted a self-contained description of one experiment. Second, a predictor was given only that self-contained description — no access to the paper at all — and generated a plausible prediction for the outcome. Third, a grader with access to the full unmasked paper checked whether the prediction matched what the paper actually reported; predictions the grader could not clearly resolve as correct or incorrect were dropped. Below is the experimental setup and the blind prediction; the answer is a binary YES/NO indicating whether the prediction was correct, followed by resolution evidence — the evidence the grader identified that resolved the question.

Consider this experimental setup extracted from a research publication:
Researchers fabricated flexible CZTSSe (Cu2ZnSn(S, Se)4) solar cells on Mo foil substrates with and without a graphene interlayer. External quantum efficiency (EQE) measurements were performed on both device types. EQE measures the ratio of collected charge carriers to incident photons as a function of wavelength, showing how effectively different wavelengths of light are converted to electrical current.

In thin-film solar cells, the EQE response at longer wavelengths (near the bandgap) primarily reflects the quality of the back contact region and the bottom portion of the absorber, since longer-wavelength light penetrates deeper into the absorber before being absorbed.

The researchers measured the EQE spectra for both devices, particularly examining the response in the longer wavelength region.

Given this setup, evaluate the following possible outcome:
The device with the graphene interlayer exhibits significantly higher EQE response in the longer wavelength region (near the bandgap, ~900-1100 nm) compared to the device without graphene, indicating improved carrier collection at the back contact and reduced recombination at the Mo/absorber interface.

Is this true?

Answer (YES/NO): YES